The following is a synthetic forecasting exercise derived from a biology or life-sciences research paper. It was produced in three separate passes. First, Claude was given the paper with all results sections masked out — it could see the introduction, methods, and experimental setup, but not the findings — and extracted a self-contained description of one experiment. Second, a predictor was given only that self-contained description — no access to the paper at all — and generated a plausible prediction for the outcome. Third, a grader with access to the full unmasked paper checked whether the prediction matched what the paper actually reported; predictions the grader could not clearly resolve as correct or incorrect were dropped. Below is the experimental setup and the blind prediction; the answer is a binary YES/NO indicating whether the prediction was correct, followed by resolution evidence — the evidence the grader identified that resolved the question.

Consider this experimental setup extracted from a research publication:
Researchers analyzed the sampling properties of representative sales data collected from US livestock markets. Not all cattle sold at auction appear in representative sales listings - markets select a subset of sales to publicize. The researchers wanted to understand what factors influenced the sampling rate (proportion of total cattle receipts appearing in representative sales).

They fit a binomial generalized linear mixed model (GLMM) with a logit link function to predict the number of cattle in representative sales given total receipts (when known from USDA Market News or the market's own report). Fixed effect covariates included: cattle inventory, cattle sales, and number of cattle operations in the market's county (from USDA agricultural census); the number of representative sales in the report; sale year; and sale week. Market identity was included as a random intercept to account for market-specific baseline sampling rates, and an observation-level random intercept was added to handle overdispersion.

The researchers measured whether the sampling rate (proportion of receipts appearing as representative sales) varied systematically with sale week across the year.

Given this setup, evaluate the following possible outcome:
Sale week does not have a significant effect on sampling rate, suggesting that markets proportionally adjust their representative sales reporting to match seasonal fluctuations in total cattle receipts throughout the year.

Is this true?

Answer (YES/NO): NO